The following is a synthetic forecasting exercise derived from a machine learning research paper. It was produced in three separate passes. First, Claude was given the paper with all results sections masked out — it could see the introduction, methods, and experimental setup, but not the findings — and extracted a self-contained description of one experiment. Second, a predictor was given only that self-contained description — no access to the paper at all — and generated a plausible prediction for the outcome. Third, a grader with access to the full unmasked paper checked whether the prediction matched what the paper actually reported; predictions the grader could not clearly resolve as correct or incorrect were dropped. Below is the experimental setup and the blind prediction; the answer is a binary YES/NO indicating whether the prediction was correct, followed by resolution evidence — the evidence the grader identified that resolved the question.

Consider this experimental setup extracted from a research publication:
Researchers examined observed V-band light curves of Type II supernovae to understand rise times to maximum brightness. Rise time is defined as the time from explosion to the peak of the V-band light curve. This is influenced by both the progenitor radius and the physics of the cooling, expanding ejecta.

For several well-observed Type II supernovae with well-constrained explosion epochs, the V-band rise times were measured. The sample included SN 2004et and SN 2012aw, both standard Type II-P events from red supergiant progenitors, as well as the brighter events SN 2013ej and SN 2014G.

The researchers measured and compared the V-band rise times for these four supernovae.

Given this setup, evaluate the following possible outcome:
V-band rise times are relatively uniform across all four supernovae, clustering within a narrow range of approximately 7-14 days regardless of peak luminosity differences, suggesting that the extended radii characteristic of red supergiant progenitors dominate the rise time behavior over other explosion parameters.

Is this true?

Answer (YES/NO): NO